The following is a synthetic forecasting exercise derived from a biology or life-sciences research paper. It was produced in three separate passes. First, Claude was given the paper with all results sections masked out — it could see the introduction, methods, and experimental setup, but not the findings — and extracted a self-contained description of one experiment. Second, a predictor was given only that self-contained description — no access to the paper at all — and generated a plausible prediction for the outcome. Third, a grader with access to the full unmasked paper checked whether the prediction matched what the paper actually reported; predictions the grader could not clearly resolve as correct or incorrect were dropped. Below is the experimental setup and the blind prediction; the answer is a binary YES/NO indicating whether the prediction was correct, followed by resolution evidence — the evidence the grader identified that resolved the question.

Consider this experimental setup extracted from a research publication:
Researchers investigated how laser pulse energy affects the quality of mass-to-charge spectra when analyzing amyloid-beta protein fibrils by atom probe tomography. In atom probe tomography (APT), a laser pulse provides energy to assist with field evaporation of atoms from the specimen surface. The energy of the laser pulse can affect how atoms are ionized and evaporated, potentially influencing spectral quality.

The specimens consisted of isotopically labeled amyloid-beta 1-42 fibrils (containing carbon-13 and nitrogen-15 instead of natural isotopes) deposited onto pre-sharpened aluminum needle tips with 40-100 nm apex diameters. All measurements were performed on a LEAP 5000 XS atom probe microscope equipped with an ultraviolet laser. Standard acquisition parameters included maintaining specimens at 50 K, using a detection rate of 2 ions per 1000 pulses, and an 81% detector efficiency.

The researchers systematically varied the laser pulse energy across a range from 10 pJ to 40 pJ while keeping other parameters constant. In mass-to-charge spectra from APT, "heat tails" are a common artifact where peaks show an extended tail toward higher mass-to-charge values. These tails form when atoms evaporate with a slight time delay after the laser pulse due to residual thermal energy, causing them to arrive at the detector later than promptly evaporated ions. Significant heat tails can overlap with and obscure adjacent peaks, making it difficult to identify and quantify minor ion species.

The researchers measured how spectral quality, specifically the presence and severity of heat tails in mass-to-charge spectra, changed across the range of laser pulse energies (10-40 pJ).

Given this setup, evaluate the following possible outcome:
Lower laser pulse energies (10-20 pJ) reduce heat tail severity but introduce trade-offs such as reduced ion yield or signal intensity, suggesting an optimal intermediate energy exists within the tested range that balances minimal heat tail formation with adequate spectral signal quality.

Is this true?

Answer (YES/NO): NO